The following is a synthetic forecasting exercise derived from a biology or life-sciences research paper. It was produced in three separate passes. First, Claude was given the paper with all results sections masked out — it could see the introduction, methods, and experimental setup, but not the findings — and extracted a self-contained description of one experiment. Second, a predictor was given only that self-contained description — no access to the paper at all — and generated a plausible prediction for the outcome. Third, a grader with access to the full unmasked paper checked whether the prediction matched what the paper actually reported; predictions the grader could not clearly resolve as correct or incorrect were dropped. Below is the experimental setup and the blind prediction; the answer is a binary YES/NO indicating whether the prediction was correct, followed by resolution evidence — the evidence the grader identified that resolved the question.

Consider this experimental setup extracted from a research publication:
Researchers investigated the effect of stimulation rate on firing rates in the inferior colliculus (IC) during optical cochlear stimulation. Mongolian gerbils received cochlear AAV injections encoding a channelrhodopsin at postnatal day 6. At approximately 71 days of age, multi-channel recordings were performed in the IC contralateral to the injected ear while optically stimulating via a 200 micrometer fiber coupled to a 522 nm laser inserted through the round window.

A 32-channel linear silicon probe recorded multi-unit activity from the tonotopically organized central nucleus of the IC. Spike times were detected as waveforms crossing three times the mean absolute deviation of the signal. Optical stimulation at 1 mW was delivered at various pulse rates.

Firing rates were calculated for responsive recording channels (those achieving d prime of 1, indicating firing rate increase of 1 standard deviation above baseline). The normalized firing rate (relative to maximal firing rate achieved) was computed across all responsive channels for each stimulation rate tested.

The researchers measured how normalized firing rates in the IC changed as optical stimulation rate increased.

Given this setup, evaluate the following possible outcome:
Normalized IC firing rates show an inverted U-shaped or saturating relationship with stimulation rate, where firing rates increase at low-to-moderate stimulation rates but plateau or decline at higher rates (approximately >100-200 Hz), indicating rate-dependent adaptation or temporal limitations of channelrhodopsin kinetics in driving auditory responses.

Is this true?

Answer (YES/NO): NO